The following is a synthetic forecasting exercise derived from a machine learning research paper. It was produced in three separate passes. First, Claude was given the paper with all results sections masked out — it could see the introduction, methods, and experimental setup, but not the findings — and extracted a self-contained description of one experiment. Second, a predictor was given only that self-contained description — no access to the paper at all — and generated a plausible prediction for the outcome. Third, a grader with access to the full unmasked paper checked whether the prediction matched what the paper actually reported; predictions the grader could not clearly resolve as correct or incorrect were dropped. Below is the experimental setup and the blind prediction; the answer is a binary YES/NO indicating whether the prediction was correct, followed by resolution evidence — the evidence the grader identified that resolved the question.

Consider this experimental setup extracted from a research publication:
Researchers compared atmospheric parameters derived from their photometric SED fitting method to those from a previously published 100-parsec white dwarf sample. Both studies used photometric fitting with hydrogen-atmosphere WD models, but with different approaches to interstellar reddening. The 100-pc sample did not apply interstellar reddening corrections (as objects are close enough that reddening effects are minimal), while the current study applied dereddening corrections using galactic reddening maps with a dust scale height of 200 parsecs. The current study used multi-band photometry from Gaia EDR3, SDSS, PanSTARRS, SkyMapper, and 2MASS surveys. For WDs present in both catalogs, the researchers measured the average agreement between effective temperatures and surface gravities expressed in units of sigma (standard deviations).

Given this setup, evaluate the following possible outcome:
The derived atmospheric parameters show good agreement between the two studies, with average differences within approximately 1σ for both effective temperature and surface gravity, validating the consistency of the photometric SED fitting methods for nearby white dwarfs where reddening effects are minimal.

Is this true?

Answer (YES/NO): YES